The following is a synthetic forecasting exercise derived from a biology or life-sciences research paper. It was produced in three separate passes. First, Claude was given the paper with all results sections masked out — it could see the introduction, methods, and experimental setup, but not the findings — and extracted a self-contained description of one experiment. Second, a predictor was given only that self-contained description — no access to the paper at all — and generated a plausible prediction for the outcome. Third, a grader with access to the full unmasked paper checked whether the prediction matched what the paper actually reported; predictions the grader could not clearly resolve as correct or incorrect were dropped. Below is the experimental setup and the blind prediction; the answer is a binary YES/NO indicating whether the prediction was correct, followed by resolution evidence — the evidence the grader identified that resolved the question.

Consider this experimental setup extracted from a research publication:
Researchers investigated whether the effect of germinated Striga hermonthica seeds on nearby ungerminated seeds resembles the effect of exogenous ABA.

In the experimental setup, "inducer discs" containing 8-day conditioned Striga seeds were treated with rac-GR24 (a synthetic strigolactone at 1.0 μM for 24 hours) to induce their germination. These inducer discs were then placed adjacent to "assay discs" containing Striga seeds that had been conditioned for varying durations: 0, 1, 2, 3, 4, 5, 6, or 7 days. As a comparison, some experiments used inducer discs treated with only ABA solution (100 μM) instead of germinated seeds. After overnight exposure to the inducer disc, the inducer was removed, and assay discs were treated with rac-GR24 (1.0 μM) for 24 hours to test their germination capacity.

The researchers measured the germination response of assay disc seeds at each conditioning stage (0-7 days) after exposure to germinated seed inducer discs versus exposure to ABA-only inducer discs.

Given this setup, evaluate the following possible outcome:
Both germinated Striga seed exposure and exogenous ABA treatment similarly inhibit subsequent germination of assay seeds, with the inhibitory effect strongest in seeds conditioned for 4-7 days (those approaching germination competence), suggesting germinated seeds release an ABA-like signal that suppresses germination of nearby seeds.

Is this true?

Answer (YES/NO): NO